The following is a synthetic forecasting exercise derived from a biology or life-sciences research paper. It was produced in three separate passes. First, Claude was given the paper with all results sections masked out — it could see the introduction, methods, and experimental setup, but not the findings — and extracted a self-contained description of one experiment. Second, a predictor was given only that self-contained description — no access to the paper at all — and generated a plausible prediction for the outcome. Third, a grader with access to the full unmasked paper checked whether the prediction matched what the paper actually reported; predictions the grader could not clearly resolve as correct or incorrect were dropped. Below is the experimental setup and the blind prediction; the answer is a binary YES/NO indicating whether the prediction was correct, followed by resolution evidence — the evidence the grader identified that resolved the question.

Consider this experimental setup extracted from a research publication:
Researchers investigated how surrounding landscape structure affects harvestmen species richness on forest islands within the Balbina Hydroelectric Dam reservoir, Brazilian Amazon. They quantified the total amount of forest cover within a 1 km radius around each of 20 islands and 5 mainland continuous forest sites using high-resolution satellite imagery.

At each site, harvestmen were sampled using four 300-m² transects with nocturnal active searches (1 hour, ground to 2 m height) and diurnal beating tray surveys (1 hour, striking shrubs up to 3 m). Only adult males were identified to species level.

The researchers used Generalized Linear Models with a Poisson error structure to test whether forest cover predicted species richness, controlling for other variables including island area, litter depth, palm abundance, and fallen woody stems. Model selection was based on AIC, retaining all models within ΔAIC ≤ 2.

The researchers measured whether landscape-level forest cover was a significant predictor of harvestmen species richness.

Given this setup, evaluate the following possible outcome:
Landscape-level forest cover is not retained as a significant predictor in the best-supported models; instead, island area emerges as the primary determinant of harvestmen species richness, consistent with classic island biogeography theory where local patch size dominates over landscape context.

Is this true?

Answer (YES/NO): NO